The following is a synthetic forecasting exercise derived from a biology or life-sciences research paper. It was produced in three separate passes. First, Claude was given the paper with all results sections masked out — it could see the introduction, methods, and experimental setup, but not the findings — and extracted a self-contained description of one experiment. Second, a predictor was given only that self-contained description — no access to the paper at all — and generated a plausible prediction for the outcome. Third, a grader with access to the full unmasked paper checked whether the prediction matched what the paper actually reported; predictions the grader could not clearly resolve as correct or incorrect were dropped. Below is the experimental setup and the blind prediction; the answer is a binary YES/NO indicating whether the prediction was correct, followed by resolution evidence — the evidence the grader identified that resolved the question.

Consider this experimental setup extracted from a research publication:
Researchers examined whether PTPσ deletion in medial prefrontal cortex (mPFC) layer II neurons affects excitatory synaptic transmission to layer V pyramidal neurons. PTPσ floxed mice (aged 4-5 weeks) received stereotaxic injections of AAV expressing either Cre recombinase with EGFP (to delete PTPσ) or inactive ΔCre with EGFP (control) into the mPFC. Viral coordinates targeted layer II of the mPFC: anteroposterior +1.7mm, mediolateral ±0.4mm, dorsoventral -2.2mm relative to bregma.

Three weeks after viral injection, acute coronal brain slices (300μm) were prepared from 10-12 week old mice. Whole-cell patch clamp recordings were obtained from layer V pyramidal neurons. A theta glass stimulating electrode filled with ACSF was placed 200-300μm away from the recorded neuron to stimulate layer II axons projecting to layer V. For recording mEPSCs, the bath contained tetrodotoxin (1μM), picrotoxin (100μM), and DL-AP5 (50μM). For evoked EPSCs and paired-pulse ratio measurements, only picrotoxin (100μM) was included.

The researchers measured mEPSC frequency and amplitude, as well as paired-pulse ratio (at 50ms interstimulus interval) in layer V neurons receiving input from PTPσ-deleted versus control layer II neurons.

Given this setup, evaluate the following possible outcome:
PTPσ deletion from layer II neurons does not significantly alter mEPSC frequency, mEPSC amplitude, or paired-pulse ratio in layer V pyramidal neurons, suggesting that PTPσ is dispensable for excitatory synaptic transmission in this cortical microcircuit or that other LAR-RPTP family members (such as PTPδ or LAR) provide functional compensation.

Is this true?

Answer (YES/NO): NO